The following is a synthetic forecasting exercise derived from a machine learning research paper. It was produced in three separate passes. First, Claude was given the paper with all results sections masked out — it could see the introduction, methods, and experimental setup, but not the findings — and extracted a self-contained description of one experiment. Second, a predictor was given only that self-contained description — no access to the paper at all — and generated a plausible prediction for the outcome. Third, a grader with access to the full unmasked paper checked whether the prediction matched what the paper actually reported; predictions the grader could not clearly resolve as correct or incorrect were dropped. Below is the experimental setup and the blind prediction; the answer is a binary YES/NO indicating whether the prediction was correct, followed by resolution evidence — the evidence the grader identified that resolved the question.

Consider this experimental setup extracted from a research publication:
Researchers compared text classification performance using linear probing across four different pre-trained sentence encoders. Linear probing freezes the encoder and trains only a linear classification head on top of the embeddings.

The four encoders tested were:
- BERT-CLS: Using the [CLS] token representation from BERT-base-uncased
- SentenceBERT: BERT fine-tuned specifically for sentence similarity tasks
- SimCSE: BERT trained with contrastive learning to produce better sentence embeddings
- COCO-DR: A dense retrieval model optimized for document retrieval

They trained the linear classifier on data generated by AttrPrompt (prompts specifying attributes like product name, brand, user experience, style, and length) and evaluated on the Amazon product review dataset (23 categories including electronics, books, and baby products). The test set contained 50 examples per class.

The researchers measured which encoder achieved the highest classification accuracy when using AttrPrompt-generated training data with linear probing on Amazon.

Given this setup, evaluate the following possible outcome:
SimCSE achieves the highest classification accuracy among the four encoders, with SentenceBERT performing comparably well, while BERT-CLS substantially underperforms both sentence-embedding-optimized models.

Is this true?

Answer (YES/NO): NO